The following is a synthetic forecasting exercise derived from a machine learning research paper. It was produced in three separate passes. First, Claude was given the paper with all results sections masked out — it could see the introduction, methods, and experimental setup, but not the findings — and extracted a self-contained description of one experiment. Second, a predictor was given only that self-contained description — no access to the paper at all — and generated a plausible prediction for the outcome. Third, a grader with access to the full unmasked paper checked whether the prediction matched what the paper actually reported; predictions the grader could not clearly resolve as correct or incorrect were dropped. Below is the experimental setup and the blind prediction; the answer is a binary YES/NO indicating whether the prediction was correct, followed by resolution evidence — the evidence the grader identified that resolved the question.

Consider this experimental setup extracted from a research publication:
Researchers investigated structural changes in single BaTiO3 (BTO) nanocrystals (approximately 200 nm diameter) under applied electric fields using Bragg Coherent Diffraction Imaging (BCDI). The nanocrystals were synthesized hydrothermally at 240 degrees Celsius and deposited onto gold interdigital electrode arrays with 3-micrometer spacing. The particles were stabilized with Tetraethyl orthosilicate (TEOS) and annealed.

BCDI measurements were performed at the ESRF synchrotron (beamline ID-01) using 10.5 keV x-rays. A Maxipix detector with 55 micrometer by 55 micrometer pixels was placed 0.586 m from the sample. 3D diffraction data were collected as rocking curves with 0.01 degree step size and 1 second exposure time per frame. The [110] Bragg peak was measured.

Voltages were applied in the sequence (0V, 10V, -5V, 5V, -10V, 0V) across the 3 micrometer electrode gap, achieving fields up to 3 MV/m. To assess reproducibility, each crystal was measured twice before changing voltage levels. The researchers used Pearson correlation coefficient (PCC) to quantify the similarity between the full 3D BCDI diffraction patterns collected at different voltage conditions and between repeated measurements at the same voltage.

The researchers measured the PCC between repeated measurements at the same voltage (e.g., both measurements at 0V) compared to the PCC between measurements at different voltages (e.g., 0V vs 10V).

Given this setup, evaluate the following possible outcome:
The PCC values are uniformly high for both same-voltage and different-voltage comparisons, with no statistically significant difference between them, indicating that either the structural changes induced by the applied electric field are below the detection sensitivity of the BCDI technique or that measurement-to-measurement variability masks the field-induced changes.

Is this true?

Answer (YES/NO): NO